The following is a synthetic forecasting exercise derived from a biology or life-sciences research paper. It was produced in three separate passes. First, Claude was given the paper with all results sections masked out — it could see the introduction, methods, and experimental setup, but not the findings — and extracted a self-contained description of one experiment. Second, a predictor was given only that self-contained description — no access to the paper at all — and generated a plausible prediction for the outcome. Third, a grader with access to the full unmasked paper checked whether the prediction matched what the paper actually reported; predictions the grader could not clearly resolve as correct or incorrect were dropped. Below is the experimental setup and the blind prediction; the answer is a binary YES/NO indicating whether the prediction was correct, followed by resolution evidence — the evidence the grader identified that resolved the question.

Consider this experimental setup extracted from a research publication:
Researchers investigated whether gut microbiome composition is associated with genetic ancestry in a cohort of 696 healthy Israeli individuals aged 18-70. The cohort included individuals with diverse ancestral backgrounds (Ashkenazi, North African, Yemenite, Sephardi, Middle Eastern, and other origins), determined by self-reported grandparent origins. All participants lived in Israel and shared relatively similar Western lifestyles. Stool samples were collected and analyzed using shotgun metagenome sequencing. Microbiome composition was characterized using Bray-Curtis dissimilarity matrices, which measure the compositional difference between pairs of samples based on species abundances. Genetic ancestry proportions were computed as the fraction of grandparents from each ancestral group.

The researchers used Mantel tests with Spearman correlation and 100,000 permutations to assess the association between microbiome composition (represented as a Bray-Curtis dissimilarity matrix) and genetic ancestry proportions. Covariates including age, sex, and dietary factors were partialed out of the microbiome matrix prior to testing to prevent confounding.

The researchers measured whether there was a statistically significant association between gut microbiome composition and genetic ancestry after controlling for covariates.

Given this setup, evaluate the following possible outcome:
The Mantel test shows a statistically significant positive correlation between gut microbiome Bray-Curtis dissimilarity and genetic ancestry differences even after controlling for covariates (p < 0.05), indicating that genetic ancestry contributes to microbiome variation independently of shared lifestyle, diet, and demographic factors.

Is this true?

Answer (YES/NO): NO